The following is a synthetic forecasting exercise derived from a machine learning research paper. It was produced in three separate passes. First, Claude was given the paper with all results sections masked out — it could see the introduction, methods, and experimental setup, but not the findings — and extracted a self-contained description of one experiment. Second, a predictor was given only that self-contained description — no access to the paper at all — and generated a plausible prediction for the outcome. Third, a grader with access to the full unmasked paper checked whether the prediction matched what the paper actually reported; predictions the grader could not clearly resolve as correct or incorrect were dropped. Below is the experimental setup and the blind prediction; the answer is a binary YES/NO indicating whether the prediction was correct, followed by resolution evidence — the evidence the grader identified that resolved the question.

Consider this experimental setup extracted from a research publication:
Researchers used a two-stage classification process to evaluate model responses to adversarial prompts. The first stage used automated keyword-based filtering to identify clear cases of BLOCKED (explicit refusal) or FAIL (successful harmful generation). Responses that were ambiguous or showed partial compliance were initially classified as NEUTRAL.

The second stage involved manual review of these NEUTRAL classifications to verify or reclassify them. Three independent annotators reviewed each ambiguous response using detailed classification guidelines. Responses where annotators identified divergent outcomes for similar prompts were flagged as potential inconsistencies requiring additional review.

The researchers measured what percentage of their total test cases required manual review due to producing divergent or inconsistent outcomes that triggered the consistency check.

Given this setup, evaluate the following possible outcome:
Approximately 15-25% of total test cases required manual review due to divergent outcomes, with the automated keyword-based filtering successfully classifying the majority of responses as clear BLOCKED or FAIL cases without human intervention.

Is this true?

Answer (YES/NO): NO